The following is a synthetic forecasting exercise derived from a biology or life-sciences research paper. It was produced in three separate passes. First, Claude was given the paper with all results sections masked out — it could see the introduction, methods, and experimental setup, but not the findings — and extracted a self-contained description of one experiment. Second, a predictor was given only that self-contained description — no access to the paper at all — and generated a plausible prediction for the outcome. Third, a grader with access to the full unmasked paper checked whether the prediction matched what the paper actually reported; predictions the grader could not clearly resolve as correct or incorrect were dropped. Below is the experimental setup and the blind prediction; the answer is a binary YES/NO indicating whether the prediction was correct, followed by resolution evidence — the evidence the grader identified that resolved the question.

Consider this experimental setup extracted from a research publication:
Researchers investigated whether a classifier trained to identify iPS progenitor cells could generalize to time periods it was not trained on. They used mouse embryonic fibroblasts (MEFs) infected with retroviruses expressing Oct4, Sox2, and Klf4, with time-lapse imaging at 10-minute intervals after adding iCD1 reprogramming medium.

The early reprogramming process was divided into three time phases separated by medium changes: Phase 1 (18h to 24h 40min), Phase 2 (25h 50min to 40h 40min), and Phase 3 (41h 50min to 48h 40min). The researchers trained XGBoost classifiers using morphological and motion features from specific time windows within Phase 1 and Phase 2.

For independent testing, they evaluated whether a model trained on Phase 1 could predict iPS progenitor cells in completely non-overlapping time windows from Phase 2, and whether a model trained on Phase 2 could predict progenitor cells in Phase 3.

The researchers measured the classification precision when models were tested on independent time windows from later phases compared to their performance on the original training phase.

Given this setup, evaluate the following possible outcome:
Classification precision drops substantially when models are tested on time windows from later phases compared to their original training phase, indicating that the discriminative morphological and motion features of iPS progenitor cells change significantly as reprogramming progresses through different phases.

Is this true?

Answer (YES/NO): NO